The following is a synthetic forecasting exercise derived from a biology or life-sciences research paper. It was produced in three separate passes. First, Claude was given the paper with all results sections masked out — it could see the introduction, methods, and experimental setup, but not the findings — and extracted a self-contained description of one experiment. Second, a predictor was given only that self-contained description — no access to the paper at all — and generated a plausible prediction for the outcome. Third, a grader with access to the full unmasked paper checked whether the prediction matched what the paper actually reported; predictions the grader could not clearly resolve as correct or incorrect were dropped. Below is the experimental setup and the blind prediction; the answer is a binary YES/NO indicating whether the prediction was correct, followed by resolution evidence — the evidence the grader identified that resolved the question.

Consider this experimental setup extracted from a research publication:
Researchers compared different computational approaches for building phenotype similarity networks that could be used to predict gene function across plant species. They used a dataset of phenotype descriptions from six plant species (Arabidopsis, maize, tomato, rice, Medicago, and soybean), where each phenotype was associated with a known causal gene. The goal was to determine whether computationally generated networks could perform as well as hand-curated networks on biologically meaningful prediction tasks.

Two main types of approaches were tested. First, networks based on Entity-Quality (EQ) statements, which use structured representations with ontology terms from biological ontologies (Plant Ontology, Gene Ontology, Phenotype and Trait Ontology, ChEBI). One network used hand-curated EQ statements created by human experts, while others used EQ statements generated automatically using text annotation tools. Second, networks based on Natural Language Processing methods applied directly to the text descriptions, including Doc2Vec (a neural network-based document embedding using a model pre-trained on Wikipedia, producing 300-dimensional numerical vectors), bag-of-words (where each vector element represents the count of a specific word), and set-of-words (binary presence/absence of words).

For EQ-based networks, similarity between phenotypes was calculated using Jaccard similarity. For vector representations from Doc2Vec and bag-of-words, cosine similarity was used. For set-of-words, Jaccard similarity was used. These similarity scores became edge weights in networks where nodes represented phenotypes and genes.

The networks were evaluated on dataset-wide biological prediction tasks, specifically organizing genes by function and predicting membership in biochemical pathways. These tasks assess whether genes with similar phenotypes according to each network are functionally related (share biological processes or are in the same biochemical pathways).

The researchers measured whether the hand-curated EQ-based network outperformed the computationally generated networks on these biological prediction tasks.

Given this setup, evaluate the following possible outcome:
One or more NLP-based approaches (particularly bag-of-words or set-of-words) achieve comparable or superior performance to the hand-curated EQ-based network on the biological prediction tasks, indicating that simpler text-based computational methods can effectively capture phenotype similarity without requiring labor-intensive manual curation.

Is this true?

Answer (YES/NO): YES